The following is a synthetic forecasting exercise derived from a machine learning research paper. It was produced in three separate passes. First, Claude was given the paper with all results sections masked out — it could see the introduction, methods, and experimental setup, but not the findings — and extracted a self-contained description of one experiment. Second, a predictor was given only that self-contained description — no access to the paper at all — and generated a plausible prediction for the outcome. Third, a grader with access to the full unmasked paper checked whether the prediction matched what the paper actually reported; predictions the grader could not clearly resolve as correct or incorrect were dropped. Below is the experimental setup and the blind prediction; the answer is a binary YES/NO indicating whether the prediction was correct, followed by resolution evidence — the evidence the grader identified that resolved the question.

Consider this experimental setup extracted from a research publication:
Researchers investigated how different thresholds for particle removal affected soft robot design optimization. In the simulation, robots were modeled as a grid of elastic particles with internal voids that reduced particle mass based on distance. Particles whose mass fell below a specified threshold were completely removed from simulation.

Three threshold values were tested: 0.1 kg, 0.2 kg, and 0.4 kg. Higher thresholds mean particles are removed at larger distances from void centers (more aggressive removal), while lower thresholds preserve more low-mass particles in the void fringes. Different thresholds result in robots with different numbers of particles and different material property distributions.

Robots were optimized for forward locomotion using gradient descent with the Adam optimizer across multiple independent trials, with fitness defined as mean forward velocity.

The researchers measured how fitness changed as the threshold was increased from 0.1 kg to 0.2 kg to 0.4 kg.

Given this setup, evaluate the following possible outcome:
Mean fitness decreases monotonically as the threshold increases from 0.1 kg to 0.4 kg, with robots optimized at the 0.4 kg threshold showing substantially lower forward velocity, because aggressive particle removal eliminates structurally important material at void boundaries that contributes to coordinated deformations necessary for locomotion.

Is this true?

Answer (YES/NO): NO